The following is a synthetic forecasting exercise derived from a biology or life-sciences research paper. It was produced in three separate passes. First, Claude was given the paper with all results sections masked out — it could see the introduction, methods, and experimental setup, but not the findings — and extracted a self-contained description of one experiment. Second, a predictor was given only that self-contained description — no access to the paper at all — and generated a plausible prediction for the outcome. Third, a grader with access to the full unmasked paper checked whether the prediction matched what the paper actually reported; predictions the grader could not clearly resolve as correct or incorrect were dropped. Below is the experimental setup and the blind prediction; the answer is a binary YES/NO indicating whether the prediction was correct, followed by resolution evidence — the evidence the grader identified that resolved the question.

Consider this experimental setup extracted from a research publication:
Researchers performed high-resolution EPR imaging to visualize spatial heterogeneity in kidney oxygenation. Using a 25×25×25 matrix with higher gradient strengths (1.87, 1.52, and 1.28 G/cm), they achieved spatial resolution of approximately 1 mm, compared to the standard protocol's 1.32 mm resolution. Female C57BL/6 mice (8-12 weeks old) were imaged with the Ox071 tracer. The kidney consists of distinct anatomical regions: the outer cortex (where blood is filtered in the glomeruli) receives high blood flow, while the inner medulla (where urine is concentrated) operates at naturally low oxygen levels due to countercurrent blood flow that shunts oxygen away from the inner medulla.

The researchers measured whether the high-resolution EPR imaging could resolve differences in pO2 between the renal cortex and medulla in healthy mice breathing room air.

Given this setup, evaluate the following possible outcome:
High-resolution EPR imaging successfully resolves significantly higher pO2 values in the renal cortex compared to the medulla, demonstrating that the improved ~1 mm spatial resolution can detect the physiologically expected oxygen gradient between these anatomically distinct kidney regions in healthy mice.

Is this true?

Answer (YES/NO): YES